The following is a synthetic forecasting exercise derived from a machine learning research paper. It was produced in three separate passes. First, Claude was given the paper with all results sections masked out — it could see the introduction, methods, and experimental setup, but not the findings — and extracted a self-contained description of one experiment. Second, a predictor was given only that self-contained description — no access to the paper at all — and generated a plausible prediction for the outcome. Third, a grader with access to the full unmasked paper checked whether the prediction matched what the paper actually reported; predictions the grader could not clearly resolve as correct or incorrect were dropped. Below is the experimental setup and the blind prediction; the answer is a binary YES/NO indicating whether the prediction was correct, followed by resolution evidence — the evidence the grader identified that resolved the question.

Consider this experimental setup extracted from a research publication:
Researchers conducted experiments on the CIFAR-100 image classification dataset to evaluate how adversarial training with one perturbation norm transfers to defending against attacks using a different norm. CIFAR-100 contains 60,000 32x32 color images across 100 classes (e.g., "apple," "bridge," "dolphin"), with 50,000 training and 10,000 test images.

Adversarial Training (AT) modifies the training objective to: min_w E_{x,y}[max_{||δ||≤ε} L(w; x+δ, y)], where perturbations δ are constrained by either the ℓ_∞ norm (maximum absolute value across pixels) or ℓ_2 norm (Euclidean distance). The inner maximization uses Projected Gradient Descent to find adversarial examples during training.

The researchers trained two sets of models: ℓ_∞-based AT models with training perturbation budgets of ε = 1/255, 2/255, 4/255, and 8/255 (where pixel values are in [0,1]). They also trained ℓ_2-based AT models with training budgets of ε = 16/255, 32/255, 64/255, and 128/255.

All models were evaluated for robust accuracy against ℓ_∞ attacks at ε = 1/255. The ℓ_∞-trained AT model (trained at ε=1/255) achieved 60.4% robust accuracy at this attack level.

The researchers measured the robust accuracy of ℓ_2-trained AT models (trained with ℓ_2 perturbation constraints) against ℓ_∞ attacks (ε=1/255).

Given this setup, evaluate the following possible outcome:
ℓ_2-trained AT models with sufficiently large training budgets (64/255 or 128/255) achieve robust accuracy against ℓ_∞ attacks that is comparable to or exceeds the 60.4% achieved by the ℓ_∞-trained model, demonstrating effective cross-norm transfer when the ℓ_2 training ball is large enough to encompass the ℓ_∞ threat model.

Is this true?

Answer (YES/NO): NO